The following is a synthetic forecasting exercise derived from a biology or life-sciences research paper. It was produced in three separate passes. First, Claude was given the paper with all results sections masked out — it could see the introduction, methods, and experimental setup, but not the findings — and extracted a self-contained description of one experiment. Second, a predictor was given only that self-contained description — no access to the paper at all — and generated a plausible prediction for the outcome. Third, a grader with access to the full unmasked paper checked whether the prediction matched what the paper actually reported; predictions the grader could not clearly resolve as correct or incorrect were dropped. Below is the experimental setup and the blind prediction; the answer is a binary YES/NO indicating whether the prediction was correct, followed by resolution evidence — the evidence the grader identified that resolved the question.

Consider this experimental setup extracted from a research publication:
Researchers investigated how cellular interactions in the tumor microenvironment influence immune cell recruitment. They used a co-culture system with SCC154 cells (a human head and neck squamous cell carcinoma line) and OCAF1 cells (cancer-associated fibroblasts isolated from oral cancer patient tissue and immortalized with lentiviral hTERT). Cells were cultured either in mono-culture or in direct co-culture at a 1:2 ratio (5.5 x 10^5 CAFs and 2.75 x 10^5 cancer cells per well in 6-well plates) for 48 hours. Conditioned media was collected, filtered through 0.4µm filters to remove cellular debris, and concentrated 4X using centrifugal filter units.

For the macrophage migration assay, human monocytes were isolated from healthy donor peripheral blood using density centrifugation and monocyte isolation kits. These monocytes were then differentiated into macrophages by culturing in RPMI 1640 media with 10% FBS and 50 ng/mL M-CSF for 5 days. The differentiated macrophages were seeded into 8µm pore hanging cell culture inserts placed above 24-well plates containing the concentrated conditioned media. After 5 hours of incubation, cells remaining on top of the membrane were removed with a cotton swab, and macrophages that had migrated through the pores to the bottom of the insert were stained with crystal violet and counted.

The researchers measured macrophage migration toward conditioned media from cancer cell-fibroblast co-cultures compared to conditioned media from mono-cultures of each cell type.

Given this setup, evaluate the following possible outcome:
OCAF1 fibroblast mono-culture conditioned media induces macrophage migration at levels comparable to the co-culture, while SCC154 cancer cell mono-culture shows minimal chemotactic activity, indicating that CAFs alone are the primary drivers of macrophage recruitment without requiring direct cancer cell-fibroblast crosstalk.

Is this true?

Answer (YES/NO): NO